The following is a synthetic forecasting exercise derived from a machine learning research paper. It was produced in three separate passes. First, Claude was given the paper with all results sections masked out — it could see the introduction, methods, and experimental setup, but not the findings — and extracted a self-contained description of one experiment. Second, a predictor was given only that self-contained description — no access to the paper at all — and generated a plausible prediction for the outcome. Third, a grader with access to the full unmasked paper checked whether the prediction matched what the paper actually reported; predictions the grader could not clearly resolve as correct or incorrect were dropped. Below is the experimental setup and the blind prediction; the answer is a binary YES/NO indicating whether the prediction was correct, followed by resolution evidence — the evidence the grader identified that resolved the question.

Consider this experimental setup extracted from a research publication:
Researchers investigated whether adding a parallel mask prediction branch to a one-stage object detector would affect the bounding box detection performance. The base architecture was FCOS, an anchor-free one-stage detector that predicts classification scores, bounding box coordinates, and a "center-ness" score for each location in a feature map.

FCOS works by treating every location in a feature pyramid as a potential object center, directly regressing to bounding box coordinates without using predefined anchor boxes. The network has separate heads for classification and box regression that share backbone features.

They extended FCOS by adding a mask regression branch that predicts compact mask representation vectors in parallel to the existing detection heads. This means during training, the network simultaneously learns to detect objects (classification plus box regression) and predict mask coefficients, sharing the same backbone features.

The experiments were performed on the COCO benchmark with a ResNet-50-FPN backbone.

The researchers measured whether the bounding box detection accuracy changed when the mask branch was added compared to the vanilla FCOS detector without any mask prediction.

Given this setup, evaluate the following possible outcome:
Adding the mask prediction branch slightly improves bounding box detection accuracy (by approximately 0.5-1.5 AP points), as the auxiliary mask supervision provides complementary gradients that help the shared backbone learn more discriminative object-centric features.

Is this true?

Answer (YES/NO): YES